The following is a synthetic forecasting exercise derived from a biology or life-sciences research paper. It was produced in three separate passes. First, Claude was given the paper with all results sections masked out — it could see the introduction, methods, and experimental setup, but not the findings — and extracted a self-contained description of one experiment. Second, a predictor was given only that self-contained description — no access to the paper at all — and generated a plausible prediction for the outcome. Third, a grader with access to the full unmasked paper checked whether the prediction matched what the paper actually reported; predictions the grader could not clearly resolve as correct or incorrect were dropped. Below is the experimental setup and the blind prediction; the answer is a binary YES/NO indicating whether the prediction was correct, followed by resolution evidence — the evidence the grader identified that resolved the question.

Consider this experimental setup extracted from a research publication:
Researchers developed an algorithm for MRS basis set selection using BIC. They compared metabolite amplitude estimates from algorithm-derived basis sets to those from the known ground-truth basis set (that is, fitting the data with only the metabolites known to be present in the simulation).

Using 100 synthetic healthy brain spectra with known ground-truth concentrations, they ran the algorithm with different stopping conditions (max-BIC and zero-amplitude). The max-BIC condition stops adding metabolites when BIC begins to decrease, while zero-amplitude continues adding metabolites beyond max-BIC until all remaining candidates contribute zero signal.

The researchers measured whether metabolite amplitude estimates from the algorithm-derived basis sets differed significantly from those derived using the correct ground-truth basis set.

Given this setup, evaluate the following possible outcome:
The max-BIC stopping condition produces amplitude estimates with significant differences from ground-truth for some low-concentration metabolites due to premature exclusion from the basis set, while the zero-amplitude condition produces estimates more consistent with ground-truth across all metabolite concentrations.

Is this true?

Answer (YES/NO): NO